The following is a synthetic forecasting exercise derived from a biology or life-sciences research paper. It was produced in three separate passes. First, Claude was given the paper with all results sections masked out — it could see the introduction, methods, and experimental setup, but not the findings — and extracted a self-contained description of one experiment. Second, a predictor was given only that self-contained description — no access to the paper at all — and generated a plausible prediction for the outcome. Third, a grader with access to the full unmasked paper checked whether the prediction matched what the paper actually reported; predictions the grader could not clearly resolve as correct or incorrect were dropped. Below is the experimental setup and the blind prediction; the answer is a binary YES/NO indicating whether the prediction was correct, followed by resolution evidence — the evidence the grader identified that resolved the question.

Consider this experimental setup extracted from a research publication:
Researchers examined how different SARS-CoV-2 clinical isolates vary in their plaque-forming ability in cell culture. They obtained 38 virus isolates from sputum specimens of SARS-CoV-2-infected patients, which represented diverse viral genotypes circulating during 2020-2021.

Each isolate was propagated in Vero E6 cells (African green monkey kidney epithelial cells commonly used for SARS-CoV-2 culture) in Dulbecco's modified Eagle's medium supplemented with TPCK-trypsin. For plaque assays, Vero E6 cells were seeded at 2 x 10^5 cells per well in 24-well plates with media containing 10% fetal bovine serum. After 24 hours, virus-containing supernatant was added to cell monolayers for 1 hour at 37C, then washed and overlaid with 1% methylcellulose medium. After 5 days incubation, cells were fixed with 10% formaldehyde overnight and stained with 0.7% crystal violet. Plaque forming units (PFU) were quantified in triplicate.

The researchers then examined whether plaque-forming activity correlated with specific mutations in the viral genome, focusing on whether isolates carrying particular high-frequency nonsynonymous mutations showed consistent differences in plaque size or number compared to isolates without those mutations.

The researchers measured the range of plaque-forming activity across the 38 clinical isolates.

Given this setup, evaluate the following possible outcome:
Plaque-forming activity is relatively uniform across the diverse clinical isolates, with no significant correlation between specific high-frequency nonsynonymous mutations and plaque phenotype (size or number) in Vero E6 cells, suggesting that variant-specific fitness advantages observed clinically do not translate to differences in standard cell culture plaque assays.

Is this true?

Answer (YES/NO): NO